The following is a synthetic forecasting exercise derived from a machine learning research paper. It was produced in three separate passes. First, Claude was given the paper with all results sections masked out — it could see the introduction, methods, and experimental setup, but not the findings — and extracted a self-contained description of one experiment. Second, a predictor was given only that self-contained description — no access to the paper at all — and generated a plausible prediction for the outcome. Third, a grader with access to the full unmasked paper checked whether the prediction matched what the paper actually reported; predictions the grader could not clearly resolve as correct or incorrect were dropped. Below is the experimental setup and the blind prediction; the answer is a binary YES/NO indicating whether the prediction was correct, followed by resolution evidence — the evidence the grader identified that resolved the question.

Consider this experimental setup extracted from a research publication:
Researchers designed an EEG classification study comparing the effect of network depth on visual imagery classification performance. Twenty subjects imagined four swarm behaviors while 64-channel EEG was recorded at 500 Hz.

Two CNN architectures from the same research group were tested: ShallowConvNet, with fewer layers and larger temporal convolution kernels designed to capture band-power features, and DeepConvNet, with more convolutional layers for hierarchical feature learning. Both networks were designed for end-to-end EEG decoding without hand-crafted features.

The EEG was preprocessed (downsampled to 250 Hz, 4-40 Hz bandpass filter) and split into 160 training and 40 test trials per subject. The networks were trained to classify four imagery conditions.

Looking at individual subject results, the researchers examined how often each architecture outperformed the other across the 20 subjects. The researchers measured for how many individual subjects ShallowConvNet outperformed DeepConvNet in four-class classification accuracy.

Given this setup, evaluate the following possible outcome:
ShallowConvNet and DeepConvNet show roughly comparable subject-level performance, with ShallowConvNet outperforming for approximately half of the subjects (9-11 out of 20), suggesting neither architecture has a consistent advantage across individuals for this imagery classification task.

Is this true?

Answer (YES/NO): NO